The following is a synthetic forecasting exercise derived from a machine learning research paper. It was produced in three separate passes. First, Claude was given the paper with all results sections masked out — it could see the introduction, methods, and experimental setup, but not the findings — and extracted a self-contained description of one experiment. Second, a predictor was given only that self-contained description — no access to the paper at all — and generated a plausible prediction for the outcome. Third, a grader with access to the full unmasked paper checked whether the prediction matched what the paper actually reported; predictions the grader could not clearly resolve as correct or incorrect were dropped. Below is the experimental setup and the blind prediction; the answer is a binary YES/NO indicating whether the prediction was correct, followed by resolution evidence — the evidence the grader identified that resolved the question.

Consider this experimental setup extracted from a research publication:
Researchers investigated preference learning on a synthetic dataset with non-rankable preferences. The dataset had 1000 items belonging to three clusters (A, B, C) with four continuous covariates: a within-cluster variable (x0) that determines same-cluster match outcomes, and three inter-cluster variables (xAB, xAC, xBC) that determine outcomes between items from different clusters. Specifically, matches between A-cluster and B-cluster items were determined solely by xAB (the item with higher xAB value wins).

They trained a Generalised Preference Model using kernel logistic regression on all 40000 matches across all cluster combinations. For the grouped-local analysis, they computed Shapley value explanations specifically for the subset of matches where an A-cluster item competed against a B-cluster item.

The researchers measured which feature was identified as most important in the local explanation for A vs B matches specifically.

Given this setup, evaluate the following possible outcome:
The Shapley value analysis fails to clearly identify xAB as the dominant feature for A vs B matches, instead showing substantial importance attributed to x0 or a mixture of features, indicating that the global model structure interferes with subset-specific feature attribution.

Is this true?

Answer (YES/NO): NO